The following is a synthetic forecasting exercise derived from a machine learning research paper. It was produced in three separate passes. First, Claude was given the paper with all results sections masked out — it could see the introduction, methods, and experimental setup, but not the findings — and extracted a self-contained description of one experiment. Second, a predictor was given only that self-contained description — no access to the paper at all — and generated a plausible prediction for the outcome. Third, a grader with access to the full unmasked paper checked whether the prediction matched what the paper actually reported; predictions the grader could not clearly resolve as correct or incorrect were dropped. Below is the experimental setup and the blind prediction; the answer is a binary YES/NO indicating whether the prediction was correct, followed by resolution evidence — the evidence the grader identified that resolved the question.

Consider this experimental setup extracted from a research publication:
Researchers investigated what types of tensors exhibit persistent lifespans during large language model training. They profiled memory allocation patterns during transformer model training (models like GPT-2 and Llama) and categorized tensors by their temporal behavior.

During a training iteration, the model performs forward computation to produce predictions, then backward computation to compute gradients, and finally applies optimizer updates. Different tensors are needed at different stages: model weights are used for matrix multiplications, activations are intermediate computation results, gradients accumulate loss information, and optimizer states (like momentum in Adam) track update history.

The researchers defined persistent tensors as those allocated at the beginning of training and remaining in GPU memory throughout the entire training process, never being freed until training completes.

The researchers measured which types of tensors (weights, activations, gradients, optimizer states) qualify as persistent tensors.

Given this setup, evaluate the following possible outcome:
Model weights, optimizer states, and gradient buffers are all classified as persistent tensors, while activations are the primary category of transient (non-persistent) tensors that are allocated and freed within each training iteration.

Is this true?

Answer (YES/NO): NO